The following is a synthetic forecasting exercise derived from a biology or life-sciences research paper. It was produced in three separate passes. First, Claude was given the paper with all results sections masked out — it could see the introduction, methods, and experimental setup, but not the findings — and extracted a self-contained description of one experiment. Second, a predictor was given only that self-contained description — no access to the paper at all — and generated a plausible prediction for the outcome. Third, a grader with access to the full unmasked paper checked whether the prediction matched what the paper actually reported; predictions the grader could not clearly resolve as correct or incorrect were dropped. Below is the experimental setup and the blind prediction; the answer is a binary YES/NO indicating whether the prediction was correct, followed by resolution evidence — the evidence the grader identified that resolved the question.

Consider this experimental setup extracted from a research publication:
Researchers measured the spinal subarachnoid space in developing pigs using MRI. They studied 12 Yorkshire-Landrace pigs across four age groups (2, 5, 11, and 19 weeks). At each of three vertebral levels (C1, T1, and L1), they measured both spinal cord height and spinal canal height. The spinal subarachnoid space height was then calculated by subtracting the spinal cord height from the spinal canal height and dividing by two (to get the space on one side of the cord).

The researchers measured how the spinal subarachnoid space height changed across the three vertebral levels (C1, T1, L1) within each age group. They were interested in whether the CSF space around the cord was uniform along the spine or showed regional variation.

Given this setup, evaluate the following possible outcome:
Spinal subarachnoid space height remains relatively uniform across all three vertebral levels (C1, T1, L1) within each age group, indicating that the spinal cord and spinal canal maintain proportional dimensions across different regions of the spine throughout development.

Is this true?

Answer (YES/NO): NO